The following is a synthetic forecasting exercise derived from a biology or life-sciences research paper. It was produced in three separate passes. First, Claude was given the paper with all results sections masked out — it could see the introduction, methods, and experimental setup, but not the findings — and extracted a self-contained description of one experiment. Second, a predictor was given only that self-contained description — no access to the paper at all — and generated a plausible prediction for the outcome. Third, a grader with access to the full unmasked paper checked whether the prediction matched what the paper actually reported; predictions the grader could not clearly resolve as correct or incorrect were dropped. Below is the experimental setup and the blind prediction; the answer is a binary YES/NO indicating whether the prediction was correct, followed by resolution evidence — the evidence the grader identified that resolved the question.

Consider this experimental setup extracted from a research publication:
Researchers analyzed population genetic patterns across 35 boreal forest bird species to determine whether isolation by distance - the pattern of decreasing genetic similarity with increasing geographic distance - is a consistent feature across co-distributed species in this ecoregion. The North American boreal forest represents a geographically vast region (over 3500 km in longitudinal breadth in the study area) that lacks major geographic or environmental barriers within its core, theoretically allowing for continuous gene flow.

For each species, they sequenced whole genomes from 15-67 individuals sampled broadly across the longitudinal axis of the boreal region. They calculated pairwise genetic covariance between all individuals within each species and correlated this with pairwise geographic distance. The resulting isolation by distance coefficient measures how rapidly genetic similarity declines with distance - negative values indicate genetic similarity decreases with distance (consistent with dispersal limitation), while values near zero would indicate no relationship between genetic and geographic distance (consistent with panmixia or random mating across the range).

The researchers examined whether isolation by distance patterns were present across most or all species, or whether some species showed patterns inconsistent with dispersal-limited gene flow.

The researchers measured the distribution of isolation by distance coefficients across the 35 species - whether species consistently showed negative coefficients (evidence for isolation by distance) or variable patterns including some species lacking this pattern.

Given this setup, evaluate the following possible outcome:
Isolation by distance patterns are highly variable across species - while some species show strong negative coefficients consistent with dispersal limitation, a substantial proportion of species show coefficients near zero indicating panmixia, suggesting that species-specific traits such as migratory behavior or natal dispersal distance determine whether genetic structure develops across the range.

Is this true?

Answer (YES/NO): YES